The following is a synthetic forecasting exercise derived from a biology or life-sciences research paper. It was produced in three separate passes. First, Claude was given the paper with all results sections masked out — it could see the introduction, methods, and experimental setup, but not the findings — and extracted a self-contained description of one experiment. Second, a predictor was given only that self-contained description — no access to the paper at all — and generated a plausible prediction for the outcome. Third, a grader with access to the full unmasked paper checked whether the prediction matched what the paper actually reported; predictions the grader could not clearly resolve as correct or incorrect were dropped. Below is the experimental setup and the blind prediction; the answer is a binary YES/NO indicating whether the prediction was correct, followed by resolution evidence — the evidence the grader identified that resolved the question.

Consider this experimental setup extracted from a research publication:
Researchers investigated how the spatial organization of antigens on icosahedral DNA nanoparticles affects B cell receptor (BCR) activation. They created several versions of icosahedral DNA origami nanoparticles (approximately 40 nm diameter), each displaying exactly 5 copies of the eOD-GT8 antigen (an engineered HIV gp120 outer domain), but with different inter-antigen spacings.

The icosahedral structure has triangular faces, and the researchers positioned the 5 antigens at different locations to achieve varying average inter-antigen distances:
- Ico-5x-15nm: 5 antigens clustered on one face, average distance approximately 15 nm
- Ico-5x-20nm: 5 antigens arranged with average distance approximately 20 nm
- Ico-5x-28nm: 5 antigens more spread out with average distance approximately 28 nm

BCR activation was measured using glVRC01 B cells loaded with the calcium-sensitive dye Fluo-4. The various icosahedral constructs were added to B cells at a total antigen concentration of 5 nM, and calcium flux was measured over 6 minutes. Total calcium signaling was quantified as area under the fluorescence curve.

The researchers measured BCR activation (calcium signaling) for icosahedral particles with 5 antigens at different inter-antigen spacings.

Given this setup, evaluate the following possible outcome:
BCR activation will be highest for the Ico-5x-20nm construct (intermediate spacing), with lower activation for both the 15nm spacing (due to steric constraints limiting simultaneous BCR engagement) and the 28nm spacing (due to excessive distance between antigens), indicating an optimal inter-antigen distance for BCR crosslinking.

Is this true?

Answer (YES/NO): NO